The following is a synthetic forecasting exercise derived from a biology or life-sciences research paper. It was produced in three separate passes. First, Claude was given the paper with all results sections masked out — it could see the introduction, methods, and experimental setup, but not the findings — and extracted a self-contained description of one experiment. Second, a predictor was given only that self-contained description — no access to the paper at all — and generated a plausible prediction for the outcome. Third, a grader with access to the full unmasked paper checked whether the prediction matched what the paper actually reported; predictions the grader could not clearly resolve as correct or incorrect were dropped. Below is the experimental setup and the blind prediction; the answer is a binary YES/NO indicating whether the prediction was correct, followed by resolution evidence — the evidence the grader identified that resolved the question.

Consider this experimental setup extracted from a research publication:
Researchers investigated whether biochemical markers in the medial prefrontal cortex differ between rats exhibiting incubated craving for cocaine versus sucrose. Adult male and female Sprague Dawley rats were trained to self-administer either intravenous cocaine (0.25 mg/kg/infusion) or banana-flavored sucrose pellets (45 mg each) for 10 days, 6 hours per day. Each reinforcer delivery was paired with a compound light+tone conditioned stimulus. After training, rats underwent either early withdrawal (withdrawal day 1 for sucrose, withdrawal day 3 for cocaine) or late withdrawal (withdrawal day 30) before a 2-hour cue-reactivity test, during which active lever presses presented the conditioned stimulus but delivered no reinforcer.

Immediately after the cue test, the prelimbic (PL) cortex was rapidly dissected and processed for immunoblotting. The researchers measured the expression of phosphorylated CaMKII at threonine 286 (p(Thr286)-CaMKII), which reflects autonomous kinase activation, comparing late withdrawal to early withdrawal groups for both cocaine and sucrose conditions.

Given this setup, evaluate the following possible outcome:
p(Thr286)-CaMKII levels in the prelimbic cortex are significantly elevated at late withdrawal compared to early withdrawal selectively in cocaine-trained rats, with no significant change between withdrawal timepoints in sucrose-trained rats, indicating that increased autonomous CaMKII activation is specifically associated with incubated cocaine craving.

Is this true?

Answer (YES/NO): NO